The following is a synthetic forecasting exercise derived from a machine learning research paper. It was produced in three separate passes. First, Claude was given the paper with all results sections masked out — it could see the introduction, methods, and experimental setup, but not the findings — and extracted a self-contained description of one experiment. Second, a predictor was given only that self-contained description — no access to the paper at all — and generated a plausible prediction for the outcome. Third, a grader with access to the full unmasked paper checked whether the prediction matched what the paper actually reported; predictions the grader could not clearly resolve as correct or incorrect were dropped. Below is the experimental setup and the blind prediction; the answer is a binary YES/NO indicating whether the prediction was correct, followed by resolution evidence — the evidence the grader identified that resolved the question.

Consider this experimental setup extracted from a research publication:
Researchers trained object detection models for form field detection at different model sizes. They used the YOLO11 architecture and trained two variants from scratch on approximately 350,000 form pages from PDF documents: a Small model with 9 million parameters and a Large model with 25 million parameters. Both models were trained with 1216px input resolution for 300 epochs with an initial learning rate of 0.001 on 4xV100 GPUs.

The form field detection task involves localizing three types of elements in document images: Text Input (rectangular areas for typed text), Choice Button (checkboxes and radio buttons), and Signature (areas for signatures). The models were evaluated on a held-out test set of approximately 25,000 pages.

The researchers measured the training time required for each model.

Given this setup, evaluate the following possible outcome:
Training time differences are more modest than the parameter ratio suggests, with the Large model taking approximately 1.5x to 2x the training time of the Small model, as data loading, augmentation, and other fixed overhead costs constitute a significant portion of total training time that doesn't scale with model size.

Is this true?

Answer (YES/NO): NO